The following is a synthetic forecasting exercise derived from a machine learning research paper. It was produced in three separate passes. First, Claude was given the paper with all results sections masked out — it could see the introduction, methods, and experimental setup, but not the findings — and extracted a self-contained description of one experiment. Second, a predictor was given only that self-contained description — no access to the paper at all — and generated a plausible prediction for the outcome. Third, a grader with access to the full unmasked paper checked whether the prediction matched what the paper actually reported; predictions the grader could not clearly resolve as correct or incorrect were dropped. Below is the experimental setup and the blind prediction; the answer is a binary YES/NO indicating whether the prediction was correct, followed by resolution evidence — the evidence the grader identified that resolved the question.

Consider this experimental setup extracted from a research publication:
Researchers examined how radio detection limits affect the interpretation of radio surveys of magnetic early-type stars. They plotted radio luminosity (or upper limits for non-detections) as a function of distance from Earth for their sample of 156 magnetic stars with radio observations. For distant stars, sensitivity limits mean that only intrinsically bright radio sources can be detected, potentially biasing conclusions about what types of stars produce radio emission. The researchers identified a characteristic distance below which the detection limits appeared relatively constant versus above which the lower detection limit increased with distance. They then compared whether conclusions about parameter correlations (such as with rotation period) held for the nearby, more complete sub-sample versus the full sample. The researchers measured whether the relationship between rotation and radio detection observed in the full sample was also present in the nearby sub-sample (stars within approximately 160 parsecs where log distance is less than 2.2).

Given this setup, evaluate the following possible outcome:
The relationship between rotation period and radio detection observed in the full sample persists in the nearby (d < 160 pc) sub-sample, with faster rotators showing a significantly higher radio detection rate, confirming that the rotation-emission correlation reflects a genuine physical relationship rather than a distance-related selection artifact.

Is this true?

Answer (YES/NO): YES